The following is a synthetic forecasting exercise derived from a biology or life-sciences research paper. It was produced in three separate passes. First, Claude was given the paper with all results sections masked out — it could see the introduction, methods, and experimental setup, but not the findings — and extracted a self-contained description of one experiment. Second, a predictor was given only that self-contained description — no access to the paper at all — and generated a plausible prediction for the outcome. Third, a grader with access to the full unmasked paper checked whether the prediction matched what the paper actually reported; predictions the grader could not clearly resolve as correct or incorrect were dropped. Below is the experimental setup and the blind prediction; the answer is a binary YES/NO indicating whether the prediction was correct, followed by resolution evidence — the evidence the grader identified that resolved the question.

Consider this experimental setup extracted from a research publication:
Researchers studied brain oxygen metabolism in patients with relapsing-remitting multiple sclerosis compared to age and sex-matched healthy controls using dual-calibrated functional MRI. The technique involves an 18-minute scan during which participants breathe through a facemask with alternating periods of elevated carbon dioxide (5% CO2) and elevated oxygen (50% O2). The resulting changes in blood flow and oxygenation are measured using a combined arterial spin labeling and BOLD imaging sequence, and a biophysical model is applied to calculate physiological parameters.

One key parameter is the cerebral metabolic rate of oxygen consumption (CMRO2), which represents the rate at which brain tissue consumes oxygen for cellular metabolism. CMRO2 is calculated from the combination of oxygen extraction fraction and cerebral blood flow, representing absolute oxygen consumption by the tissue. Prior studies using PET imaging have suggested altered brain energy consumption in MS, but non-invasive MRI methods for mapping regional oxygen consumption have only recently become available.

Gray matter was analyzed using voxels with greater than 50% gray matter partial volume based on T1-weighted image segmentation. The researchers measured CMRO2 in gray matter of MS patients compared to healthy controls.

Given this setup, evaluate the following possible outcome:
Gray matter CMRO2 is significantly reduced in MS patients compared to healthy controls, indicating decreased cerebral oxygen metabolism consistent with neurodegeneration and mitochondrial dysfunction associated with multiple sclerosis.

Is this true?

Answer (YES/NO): YES